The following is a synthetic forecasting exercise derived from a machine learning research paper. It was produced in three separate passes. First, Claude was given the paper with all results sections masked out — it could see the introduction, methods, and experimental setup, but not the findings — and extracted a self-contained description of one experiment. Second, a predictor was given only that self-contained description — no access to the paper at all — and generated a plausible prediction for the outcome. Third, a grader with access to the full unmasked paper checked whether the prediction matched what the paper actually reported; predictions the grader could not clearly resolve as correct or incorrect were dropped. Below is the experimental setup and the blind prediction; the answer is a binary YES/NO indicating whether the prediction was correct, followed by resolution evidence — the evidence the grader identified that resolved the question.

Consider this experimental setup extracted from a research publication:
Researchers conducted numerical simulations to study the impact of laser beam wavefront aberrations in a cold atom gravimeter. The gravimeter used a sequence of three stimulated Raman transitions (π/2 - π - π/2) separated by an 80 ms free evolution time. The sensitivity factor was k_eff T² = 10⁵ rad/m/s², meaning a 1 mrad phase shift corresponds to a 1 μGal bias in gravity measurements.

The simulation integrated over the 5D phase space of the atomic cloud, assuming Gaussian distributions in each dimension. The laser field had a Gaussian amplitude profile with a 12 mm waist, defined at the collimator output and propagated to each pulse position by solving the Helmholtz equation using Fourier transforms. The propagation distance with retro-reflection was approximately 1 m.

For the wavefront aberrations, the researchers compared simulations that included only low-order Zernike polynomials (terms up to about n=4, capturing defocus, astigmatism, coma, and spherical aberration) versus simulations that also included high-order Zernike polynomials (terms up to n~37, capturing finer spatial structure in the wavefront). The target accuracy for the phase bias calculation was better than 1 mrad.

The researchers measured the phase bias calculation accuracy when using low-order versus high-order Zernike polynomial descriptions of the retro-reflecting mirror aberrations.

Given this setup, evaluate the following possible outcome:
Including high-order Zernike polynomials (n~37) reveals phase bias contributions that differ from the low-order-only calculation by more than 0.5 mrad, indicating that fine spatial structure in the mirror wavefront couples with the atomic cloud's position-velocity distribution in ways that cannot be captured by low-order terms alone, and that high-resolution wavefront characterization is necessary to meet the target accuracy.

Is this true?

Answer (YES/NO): YES